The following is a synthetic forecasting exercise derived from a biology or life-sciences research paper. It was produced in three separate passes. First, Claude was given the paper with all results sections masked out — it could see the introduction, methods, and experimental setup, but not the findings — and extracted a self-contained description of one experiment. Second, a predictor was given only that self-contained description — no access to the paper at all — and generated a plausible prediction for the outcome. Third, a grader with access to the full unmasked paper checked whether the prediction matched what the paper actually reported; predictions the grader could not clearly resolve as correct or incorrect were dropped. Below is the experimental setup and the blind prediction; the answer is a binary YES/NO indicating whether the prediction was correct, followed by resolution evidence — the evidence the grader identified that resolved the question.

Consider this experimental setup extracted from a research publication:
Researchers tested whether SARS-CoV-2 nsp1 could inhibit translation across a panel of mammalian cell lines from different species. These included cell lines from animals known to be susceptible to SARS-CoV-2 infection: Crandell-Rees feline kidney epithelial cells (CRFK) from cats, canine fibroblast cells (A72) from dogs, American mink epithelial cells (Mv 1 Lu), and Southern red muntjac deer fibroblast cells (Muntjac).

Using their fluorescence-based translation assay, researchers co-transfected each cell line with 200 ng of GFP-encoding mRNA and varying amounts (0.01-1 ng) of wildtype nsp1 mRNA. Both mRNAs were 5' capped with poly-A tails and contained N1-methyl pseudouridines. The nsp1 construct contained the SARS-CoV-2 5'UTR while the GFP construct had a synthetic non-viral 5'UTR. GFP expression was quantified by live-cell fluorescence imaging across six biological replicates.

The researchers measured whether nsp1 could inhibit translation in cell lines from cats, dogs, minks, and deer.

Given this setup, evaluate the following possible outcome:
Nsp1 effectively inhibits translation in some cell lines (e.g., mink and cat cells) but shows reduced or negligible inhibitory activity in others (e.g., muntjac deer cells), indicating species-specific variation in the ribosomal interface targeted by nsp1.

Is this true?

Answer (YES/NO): NO